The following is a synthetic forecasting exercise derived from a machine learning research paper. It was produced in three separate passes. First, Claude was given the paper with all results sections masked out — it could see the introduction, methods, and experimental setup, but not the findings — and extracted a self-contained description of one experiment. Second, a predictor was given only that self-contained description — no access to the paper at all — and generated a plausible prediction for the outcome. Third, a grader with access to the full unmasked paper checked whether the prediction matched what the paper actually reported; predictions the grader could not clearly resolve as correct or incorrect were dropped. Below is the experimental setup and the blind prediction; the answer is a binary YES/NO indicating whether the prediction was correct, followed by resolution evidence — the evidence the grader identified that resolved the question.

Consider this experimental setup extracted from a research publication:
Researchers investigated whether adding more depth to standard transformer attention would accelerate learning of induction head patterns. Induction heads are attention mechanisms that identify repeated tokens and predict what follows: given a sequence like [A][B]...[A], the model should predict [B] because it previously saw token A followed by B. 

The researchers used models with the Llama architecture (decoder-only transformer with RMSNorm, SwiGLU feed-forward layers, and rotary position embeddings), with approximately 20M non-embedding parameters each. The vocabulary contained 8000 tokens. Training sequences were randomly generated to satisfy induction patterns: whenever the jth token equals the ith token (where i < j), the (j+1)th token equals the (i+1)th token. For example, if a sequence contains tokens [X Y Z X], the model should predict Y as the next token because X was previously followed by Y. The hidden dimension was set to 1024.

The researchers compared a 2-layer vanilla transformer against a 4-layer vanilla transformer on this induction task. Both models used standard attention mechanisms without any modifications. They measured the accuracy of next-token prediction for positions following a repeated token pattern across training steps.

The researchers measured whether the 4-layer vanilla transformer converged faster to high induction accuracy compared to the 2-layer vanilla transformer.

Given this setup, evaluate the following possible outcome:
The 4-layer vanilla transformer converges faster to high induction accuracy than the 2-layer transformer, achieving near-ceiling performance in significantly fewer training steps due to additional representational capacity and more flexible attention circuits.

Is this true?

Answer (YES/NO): NO